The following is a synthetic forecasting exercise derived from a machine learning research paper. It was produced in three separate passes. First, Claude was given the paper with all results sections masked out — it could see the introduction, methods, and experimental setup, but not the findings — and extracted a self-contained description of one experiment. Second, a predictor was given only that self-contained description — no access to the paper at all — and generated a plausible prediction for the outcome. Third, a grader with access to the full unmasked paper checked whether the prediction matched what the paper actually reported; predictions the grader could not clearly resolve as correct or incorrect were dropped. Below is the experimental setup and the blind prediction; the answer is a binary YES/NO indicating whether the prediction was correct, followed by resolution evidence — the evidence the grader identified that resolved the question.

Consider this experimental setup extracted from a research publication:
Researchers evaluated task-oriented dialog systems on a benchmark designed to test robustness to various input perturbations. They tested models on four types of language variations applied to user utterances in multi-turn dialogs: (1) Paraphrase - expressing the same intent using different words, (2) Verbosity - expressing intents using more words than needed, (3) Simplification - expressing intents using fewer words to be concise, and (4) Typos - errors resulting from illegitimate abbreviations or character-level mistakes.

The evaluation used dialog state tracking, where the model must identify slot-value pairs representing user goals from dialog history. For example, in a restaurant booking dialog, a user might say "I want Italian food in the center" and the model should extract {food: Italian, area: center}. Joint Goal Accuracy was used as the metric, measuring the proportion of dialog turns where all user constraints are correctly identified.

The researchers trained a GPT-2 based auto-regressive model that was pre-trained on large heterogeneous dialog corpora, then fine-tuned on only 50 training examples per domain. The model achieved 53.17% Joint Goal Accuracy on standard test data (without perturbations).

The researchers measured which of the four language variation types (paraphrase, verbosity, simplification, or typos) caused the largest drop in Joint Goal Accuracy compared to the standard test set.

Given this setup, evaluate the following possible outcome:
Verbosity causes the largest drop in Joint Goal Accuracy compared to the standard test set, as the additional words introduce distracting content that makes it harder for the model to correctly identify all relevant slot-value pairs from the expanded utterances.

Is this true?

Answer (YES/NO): NO